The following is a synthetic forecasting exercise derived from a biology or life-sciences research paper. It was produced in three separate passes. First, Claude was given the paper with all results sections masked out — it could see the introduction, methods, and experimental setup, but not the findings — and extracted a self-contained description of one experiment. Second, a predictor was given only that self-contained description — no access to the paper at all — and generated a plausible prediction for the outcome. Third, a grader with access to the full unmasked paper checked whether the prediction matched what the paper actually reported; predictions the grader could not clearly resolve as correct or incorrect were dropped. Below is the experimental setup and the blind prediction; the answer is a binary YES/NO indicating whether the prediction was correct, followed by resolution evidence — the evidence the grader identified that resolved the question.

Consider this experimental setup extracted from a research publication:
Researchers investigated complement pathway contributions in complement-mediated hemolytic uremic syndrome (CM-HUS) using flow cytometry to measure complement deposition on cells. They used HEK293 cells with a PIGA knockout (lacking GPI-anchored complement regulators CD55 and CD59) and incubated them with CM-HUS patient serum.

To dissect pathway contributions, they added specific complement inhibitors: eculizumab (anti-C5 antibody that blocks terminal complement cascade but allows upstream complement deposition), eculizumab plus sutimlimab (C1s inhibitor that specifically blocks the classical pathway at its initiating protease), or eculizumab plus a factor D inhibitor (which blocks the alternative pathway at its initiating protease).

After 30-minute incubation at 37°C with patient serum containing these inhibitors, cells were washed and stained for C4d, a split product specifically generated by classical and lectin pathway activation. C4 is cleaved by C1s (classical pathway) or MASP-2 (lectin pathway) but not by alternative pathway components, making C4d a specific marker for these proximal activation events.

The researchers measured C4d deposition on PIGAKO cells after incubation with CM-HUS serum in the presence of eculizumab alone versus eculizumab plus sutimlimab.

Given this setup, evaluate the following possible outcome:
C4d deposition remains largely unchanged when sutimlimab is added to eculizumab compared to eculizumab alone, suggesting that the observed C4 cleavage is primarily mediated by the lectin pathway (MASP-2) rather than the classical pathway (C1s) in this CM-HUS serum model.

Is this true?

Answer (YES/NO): NO